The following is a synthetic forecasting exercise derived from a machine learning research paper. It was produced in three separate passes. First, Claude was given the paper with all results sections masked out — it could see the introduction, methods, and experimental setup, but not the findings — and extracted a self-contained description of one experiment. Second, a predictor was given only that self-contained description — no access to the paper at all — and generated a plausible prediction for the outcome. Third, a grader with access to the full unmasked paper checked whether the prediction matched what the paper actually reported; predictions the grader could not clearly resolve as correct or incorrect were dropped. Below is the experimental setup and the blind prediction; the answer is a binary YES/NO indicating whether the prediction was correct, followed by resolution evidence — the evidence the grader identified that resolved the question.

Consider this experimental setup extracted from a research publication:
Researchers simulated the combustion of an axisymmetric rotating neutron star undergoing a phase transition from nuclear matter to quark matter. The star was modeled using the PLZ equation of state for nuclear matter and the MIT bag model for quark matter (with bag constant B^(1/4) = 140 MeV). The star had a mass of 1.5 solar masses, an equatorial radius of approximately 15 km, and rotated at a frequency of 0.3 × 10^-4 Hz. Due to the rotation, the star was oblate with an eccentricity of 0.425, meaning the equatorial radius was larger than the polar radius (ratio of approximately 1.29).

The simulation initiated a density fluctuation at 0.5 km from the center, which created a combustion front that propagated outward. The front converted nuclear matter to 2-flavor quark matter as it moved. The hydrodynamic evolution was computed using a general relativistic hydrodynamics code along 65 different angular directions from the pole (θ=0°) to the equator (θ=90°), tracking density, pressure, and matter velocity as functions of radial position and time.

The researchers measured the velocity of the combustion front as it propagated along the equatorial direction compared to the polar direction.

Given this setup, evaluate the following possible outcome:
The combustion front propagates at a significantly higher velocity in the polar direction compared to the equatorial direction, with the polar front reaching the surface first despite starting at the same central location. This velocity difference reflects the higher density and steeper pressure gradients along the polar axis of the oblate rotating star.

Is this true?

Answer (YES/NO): NO